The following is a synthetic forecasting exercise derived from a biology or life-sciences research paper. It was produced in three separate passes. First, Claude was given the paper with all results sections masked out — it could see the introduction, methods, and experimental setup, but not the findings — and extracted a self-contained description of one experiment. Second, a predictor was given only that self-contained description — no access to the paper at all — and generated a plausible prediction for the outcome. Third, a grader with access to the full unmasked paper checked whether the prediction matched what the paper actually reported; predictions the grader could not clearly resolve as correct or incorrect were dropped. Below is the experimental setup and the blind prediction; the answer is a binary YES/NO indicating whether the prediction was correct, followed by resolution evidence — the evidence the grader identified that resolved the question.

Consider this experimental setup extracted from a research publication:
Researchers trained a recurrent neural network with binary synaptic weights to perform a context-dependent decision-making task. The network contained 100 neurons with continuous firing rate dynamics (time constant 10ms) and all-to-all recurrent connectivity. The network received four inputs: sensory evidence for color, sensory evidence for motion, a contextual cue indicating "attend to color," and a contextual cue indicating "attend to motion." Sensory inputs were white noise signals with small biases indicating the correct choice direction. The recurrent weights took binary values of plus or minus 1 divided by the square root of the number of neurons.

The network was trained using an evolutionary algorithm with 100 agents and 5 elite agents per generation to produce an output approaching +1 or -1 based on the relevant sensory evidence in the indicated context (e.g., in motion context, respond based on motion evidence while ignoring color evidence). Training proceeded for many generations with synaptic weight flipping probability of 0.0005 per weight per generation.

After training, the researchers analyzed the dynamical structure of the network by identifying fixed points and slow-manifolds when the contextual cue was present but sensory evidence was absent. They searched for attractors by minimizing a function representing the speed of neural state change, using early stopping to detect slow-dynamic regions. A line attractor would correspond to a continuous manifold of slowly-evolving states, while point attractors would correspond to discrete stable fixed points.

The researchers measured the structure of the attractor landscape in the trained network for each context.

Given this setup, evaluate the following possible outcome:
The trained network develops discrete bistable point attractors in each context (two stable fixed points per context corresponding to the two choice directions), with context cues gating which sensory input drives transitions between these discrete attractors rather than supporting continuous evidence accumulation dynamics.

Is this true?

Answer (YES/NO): NO